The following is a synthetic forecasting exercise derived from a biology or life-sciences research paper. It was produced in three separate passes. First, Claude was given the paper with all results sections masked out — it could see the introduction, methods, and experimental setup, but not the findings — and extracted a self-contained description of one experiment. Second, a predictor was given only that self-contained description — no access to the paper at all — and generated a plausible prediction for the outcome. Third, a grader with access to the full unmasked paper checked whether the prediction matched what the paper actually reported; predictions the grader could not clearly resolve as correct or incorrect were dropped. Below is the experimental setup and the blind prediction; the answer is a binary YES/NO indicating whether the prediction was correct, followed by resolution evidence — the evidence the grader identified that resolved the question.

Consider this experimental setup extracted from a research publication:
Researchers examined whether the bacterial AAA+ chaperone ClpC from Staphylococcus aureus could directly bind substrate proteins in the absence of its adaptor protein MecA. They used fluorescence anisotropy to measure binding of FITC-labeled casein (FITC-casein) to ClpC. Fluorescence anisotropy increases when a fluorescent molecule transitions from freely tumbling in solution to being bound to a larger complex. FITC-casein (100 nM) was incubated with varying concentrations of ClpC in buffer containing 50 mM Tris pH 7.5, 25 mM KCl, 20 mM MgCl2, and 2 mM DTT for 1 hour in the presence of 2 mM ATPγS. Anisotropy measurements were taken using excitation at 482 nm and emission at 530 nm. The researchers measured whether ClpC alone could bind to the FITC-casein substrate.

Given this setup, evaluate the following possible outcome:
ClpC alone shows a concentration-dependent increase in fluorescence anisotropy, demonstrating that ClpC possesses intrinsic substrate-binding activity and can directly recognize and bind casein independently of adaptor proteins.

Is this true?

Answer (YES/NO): NO